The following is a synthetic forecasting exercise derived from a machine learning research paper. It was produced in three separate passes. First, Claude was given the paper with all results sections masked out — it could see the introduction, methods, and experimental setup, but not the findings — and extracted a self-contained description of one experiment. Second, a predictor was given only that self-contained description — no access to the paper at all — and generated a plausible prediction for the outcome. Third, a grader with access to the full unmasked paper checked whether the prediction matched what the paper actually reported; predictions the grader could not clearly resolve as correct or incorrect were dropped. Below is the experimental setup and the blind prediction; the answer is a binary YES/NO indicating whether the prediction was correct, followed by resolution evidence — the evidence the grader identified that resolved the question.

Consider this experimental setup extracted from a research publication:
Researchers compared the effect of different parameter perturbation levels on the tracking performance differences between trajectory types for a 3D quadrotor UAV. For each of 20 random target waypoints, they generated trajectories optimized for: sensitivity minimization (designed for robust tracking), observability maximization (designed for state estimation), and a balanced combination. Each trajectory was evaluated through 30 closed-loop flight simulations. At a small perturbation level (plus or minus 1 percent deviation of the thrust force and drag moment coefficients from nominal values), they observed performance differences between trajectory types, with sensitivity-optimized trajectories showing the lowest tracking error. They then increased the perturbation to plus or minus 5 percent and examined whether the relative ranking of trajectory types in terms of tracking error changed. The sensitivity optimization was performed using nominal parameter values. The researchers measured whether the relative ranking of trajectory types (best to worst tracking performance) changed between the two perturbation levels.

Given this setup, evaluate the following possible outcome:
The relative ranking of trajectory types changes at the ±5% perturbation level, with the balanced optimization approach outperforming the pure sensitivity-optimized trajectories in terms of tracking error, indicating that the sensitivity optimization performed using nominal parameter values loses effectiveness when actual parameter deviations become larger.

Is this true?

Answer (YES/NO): NO